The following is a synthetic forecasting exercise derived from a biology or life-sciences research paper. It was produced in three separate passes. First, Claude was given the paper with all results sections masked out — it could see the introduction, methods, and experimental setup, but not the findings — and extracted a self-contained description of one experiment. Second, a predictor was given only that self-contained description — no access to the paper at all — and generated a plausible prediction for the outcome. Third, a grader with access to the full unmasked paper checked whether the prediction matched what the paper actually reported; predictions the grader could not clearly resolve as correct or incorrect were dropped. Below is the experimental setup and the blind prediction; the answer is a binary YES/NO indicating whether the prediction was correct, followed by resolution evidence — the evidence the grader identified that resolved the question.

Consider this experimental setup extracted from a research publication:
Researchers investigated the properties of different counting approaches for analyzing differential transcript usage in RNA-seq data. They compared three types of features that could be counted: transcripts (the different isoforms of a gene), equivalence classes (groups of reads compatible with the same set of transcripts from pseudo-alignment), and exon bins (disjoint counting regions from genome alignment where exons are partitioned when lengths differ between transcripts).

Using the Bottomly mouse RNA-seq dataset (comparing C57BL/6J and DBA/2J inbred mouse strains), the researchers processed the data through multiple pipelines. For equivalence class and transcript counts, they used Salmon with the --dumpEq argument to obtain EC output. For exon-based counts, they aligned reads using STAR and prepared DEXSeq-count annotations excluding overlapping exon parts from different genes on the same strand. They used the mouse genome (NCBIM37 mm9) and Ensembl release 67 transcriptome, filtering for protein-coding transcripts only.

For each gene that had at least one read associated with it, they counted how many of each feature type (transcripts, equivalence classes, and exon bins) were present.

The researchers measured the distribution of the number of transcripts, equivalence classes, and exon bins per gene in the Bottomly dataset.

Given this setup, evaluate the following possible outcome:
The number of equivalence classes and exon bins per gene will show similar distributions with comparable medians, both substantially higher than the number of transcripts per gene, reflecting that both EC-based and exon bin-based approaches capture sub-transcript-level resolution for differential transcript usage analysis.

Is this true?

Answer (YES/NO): NO